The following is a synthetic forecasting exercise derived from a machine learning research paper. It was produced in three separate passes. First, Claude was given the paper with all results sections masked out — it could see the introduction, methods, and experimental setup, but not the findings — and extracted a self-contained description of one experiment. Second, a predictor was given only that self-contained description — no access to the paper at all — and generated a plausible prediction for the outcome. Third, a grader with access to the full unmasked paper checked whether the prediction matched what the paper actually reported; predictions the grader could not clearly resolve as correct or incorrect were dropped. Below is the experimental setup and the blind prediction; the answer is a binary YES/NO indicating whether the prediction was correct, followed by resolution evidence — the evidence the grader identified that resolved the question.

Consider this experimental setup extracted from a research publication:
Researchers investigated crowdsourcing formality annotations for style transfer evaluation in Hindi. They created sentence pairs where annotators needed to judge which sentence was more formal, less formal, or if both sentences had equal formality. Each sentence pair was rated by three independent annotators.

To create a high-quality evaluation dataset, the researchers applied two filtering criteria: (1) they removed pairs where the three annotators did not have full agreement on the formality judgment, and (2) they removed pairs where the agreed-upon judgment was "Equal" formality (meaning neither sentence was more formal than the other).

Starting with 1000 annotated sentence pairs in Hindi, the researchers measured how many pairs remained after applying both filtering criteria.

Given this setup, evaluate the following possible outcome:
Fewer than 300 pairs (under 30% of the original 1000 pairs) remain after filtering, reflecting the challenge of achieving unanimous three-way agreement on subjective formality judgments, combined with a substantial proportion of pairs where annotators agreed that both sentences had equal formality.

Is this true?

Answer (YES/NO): NO